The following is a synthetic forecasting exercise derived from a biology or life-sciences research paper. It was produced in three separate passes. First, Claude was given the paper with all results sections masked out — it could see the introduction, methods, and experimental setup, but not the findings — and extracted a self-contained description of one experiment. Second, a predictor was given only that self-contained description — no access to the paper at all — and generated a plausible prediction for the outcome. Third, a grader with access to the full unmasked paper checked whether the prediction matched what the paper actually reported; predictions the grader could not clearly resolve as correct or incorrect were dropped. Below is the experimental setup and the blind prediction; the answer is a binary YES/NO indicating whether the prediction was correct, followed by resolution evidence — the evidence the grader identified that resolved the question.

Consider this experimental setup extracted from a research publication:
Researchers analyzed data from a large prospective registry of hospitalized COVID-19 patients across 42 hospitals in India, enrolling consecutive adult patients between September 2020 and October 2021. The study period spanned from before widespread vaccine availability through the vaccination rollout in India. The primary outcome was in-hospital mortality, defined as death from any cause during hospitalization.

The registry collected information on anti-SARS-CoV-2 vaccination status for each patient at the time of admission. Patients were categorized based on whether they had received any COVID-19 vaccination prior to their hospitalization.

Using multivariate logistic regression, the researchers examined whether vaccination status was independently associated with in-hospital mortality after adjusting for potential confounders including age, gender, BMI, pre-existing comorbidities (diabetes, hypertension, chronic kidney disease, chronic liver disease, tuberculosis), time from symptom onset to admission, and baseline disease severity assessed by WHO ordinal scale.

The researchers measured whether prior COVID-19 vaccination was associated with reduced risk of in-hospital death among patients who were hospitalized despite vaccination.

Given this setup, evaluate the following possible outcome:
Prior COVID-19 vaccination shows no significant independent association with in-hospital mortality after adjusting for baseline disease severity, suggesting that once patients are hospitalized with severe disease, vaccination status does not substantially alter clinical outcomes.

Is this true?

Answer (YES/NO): NO